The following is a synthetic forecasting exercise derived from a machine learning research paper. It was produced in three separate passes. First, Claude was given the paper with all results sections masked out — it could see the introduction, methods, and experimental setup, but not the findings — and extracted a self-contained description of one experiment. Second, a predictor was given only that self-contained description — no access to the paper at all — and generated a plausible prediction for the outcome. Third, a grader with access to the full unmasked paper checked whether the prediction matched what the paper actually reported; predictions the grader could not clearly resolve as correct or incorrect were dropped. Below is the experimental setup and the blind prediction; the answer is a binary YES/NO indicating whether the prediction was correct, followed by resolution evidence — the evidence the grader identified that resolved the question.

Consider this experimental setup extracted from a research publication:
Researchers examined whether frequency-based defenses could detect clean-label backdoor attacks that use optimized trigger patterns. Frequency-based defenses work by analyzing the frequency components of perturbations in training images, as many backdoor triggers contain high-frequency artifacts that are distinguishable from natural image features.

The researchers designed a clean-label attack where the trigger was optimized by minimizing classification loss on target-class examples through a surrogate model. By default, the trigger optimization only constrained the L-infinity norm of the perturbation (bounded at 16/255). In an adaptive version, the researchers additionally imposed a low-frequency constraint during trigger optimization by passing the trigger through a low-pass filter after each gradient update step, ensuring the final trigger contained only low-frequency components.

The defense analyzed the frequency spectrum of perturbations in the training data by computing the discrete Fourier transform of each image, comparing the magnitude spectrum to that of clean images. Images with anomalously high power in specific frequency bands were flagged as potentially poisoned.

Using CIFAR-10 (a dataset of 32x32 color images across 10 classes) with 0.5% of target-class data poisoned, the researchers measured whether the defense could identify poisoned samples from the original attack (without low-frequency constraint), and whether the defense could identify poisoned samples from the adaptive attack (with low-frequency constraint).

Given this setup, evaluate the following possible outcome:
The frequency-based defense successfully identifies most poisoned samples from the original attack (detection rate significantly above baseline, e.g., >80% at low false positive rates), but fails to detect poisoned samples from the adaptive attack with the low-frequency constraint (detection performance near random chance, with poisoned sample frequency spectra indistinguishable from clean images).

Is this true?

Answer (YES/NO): NO